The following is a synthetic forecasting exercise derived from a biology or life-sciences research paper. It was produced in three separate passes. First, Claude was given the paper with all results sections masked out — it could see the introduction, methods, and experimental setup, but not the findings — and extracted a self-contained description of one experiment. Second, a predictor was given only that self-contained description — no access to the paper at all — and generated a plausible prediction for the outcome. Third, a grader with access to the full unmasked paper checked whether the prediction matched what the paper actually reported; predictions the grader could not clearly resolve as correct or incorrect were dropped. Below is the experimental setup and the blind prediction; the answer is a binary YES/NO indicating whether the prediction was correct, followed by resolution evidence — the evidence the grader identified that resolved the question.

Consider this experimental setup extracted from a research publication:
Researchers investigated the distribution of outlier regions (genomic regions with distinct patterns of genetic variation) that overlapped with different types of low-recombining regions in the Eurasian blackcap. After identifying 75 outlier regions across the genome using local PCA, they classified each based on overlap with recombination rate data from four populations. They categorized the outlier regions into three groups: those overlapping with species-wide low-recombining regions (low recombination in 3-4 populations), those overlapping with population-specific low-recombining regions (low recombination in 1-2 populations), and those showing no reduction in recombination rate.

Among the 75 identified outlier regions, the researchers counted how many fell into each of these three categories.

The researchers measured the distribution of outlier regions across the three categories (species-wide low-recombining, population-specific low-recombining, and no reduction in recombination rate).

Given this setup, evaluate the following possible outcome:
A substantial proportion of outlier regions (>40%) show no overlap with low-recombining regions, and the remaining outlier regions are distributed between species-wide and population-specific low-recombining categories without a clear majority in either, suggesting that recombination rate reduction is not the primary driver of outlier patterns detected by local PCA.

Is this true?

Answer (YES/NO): NO